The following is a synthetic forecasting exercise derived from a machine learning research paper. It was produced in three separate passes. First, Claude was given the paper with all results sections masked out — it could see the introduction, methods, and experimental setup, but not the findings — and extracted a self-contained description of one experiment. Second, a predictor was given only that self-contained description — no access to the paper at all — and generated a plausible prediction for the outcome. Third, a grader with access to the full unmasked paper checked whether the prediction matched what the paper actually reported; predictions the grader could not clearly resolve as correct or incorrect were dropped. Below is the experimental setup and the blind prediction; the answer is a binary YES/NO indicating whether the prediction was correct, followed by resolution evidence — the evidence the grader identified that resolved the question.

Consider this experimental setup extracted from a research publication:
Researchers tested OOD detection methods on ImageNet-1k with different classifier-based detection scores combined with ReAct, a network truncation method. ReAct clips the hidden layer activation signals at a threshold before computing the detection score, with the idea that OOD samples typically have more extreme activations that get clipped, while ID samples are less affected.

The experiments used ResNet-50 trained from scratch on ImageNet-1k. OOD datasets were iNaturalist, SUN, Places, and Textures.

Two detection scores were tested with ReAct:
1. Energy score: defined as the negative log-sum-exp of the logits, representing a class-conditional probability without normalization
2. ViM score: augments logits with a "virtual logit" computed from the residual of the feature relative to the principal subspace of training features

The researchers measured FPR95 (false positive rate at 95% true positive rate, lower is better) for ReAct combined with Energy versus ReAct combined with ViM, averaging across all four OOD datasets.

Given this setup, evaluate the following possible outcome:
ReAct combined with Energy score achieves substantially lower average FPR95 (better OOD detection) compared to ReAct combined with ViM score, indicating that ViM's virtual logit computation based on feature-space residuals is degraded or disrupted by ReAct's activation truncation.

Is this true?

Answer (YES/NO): NO